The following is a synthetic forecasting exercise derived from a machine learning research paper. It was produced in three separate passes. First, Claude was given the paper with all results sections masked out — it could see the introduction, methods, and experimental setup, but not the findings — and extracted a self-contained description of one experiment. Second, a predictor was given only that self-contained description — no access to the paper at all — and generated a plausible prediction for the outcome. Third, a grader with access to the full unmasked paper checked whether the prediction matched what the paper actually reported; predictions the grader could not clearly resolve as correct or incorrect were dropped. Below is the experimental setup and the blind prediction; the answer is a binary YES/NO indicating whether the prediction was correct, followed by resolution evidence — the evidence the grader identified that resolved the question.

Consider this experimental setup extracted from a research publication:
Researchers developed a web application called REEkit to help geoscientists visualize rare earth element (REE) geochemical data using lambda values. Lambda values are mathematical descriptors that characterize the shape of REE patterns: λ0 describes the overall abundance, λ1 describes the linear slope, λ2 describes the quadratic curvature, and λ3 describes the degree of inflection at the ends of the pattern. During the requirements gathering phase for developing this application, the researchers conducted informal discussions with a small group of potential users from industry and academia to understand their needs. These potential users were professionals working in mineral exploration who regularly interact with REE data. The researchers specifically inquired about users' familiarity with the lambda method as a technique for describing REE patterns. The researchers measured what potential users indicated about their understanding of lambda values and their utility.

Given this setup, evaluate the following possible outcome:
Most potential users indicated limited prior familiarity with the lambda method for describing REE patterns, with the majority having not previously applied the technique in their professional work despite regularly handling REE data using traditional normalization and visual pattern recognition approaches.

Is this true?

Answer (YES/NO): YES